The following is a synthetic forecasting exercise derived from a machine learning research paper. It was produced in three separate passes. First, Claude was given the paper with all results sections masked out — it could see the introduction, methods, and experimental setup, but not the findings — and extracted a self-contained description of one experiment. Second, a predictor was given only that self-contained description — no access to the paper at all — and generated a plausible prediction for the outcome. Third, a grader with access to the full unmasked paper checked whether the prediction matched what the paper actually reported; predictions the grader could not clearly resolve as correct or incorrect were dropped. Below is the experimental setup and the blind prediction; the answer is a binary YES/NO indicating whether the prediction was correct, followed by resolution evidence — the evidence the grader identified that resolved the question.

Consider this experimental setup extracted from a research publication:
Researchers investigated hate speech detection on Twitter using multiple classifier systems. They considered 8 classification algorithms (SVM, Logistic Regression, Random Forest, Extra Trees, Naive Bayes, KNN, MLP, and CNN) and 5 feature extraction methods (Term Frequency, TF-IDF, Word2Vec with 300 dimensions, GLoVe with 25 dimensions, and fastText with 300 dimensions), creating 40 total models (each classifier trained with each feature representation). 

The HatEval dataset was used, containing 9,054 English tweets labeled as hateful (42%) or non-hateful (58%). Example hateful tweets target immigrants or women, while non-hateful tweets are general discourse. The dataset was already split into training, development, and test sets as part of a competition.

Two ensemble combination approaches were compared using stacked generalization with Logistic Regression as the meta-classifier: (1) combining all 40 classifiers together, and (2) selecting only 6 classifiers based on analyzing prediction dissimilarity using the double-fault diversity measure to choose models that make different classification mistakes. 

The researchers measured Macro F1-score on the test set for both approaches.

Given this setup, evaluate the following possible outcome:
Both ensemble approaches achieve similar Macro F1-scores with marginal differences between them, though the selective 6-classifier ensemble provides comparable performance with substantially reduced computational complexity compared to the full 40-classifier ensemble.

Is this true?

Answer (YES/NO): NO